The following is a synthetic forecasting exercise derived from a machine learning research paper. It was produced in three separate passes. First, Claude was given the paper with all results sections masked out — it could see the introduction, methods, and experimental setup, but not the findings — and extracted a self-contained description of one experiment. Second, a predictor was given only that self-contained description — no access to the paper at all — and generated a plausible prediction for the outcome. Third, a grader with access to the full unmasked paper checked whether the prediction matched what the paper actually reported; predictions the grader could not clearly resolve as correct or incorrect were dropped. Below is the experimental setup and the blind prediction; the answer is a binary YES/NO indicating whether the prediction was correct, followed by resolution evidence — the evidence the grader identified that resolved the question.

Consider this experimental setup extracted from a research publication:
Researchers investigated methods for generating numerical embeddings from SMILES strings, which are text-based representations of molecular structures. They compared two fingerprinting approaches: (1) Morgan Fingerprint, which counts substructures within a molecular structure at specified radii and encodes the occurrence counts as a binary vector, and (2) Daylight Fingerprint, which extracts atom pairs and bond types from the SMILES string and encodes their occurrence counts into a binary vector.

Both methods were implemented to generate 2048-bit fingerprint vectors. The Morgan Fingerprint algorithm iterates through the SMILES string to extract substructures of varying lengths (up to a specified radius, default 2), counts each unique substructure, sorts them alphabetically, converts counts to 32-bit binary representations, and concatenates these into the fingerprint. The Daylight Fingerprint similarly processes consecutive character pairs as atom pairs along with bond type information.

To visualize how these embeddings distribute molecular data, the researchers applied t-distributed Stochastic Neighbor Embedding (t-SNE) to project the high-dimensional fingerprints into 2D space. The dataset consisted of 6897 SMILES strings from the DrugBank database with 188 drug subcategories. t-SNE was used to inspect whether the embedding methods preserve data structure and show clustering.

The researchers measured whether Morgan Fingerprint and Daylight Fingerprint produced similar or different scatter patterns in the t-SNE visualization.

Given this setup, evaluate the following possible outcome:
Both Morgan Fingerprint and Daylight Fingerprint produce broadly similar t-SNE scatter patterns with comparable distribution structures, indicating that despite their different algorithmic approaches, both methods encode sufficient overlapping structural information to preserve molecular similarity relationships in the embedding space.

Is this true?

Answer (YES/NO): NO